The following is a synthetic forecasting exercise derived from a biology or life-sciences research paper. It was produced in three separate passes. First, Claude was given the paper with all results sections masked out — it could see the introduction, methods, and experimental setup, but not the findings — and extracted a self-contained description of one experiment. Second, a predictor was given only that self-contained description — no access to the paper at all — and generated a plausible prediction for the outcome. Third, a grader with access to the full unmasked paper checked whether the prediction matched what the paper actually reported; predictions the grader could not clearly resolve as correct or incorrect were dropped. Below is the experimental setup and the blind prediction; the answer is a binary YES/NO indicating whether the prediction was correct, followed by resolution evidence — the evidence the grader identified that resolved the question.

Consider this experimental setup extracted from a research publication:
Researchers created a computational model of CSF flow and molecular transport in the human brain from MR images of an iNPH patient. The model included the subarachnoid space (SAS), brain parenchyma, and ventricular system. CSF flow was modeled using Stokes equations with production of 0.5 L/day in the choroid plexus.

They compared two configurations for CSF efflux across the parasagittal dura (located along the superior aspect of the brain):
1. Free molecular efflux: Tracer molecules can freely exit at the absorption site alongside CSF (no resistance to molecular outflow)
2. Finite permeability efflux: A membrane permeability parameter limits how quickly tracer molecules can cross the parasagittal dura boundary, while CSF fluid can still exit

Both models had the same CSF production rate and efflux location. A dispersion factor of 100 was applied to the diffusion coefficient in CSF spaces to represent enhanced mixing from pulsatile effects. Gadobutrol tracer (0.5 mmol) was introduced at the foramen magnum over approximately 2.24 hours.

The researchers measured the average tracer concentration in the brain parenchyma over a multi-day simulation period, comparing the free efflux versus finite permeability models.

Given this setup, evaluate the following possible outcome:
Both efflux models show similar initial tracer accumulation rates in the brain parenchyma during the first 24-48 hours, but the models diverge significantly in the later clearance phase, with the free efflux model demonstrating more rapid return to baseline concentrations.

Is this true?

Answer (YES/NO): NO